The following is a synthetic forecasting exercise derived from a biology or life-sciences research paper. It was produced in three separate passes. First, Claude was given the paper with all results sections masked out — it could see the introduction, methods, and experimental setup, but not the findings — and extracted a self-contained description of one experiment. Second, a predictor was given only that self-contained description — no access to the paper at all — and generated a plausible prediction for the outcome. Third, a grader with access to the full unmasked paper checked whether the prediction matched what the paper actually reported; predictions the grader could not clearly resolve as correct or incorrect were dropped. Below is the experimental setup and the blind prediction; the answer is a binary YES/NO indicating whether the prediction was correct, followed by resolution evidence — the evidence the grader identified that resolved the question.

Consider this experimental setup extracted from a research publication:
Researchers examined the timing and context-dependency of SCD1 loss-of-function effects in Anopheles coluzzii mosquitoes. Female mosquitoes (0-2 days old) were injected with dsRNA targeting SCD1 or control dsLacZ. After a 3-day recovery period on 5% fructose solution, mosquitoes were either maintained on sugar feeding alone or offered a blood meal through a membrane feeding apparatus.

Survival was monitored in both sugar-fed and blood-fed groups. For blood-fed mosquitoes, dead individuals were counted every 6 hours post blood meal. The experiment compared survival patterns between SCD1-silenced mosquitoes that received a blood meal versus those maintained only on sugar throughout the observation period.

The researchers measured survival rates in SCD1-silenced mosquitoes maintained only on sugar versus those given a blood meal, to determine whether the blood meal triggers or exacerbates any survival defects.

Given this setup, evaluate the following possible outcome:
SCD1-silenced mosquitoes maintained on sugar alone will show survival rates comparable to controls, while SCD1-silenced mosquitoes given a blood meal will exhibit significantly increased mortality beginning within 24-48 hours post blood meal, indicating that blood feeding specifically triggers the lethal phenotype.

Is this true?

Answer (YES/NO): NO